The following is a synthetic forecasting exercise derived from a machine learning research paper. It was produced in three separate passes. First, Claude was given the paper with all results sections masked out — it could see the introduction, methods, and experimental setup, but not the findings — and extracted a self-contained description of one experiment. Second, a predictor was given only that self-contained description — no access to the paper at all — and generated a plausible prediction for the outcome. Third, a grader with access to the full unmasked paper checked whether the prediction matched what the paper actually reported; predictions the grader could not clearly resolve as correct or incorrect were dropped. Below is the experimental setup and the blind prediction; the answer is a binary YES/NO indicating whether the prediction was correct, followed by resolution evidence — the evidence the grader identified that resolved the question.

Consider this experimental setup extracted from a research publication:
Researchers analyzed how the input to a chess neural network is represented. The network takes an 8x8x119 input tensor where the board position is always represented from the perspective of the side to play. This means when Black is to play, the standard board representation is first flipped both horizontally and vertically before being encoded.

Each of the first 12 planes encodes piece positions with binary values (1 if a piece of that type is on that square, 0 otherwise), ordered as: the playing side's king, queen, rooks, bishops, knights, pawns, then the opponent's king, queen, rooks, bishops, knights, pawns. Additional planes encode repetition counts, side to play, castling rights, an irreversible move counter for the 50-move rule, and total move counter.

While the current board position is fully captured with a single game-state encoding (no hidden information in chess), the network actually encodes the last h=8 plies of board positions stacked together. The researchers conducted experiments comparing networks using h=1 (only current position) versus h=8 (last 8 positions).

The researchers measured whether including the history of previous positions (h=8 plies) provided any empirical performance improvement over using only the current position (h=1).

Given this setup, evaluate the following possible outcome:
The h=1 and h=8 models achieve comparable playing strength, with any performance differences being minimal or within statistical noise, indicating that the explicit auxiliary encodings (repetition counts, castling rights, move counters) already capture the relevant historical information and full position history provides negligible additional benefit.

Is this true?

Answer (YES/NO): NO